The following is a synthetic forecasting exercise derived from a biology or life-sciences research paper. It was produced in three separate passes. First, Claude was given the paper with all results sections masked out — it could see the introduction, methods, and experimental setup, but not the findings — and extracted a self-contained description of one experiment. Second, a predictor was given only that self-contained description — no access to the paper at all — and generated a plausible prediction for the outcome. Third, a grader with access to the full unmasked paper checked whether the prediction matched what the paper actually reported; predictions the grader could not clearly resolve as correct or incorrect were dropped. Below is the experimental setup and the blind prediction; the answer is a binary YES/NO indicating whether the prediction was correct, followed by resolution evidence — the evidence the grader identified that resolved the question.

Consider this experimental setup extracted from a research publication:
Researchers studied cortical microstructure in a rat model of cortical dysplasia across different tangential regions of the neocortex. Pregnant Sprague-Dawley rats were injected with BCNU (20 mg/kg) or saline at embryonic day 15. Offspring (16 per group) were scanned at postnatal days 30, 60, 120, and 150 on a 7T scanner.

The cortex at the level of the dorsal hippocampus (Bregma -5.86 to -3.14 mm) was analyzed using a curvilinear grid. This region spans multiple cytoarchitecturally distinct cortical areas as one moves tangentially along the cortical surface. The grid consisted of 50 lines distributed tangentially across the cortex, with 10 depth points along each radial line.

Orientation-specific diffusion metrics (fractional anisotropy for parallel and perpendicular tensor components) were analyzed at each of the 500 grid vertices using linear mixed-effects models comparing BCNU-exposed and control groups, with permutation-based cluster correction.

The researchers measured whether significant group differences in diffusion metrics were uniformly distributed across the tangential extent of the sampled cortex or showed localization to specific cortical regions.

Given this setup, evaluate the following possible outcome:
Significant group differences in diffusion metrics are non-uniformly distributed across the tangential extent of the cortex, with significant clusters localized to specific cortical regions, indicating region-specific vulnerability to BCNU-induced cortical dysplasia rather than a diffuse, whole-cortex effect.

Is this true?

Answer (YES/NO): YES